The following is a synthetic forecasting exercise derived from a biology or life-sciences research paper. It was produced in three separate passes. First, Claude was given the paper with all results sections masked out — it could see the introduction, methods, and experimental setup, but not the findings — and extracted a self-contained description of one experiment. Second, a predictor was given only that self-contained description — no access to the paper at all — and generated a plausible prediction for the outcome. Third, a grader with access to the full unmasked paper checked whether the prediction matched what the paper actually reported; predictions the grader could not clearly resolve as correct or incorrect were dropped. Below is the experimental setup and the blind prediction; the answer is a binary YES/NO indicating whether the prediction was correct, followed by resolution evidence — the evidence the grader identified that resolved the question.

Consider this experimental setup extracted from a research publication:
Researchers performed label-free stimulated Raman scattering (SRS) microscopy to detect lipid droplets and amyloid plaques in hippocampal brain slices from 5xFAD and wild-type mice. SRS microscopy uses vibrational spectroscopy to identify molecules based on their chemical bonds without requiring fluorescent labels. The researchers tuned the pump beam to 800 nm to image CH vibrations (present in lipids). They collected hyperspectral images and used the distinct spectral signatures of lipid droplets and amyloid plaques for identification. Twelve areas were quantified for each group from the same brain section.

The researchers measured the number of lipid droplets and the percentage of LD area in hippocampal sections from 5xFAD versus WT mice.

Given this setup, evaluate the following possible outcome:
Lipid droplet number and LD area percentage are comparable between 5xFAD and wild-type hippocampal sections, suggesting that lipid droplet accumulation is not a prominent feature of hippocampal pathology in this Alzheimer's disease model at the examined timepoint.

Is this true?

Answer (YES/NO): NO